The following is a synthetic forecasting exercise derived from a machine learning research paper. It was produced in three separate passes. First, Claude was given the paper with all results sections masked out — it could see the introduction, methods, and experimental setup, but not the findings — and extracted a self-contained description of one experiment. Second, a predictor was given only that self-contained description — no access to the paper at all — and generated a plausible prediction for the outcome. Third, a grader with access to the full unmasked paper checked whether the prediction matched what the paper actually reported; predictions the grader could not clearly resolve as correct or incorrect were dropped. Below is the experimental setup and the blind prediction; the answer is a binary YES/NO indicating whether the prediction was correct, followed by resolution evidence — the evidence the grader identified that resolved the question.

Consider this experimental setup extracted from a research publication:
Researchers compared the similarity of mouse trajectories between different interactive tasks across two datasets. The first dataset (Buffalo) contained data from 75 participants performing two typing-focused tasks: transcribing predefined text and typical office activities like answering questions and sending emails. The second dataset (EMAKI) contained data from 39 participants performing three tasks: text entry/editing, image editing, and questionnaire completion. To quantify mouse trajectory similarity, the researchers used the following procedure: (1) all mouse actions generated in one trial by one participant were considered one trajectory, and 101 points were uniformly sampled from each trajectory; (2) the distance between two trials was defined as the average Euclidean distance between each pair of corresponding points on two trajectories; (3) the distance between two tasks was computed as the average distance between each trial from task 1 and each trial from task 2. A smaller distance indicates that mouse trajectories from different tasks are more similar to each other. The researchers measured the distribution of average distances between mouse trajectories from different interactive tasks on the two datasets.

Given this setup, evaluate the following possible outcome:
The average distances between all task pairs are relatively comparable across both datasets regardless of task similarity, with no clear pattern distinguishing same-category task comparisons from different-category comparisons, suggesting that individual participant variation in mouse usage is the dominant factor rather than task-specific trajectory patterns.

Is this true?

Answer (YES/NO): NO